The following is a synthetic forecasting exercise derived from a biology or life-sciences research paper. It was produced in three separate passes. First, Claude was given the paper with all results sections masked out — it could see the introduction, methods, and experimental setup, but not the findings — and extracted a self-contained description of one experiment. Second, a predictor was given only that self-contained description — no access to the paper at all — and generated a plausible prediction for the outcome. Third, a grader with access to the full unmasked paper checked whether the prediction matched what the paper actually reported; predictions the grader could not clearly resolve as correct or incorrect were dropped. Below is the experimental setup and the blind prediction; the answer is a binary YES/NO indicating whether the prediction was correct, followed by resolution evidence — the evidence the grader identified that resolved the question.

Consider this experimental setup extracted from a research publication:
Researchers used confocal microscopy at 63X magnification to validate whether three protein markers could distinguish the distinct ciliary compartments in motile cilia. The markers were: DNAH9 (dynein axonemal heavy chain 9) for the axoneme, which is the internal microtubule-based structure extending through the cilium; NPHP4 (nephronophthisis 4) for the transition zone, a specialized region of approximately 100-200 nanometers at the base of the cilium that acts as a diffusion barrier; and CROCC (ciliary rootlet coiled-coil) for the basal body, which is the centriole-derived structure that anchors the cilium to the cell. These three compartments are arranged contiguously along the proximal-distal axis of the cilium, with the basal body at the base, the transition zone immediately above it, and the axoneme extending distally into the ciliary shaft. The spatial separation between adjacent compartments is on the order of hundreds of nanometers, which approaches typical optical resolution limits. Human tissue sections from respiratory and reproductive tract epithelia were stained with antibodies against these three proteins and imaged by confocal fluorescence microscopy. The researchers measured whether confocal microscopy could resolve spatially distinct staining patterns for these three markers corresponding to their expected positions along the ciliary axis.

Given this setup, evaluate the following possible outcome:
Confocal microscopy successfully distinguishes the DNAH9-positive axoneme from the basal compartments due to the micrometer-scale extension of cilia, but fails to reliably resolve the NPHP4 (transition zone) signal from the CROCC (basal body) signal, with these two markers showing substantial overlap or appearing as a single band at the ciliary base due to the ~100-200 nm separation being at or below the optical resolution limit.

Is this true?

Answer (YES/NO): NO